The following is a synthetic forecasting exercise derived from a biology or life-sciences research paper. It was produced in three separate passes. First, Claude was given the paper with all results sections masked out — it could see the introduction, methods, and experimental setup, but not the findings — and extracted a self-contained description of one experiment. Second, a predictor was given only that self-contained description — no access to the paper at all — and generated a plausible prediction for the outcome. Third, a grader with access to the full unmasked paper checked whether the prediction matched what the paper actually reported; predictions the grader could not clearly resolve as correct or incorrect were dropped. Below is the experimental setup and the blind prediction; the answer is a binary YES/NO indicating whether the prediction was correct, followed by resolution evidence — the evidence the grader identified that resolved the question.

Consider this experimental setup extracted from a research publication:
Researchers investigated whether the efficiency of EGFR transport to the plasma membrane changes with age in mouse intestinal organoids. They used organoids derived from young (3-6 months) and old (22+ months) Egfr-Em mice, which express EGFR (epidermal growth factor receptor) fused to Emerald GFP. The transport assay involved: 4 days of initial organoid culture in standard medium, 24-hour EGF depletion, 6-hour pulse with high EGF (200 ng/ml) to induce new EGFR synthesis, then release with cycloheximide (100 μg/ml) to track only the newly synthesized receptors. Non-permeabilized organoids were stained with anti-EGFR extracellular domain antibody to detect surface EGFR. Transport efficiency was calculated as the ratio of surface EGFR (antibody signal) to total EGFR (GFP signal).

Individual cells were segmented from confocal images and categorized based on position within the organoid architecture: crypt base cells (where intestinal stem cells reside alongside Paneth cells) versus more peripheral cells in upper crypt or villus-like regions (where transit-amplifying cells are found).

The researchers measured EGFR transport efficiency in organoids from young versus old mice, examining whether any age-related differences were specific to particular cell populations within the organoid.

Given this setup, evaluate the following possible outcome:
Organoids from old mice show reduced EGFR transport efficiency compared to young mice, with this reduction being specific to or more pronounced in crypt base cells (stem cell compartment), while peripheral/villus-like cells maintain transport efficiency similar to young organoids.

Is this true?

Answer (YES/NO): NO